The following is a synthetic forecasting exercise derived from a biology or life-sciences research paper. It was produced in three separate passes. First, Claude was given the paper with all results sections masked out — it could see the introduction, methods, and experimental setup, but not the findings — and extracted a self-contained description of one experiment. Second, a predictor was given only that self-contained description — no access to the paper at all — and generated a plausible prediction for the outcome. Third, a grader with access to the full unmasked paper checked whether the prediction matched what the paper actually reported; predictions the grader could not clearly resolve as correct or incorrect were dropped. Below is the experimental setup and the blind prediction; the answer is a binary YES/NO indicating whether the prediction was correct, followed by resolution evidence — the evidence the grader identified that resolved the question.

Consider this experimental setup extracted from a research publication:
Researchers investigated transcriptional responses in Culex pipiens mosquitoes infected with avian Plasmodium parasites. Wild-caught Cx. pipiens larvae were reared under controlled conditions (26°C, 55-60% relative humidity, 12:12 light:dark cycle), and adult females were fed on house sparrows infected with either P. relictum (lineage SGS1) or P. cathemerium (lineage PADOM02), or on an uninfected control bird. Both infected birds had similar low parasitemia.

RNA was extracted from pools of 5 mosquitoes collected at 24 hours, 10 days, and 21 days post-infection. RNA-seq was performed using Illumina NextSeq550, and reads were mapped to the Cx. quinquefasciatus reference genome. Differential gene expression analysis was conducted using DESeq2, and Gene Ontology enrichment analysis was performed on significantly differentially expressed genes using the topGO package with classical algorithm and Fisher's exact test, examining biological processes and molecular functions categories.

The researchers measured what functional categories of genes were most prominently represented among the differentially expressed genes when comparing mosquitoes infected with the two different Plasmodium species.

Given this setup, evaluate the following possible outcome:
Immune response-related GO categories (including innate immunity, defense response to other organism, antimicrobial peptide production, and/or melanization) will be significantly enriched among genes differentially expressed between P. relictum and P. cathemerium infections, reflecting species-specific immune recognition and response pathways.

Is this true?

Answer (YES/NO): NO